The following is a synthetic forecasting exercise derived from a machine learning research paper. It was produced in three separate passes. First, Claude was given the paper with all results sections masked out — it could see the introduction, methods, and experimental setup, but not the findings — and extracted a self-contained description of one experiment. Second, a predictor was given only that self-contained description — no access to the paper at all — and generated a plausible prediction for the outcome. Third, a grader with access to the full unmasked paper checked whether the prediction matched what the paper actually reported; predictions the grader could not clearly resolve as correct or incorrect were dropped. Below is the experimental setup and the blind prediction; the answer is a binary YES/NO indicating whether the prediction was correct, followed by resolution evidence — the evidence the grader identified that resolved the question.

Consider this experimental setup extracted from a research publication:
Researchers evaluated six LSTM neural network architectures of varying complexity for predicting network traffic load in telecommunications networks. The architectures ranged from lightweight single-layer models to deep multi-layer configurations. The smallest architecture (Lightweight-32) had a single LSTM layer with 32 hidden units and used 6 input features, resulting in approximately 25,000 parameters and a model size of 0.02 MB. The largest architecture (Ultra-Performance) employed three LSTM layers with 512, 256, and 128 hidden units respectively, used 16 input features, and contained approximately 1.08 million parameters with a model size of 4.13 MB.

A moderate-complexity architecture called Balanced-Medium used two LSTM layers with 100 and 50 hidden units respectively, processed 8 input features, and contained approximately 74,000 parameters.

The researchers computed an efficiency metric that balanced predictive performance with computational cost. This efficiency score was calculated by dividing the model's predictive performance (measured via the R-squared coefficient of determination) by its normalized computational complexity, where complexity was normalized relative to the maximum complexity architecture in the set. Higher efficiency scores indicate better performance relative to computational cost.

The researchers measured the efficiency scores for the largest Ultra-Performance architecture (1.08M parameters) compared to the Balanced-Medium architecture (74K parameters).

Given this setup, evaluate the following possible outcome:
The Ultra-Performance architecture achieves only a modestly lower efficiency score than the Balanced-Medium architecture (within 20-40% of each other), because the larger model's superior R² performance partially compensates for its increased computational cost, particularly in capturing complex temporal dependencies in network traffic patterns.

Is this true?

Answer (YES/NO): NO